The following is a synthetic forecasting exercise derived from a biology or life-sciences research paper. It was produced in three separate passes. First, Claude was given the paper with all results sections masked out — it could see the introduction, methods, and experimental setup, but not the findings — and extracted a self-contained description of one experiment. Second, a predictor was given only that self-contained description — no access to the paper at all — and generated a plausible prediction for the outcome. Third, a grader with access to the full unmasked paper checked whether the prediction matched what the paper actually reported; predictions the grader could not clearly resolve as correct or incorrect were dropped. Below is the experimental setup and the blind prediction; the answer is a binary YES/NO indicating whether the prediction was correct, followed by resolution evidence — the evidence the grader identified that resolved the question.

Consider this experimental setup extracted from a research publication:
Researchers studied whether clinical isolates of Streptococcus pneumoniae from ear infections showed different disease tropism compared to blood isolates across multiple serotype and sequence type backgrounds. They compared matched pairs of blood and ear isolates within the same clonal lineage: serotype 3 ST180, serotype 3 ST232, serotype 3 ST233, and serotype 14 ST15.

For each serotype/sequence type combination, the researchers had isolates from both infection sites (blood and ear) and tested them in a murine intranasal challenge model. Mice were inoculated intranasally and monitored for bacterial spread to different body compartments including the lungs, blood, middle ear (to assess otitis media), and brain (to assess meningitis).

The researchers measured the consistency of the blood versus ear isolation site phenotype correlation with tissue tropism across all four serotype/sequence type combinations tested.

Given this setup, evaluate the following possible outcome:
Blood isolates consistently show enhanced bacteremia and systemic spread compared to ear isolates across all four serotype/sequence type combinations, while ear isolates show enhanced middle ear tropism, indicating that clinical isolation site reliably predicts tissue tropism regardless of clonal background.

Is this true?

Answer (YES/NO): YES